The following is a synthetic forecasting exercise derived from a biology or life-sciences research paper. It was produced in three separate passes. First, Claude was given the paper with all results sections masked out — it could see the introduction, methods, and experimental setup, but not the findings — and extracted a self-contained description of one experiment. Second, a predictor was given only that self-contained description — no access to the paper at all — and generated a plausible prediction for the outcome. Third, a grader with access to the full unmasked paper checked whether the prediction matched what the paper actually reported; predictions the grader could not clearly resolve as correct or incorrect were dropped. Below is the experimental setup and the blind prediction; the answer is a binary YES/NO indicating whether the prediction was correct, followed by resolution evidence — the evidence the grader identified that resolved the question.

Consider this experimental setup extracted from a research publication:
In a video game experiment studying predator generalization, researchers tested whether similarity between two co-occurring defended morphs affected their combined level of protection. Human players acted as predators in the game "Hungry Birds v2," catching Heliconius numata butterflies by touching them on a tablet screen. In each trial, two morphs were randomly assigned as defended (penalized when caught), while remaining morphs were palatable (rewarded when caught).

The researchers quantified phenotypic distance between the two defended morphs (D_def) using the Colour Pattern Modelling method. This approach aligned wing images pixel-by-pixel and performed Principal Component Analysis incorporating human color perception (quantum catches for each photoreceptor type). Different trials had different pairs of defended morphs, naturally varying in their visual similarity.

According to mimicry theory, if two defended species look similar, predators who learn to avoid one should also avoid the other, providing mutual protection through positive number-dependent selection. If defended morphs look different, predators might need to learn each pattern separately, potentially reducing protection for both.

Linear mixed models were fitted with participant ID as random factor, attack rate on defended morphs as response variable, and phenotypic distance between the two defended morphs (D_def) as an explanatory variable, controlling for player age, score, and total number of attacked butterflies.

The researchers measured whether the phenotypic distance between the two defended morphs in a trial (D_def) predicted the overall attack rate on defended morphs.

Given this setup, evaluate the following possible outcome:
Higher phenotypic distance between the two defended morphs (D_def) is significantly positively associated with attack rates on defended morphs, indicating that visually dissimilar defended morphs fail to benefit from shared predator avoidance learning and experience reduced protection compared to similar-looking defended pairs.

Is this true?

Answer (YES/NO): NO